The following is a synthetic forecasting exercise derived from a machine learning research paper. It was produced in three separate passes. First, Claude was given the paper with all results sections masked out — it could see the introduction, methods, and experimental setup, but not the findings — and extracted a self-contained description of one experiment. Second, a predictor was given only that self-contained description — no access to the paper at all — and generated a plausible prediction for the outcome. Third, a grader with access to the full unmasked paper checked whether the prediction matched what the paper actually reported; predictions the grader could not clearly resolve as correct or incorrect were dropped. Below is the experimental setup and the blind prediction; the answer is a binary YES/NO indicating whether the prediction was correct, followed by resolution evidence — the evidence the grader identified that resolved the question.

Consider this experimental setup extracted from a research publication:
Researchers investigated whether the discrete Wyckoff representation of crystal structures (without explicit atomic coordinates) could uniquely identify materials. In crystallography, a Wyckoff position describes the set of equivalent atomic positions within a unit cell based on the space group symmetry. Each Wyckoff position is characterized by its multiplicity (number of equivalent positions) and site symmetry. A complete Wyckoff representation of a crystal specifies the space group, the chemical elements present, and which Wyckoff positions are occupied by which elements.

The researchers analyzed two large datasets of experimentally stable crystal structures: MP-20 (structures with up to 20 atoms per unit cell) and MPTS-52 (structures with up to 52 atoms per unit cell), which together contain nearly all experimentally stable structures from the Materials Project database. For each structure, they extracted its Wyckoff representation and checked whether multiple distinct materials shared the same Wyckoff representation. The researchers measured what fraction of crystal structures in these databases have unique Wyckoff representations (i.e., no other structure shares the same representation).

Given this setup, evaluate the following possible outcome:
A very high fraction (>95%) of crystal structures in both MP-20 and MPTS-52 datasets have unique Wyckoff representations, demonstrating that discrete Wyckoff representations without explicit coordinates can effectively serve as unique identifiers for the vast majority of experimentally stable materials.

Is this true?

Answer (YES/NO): YES